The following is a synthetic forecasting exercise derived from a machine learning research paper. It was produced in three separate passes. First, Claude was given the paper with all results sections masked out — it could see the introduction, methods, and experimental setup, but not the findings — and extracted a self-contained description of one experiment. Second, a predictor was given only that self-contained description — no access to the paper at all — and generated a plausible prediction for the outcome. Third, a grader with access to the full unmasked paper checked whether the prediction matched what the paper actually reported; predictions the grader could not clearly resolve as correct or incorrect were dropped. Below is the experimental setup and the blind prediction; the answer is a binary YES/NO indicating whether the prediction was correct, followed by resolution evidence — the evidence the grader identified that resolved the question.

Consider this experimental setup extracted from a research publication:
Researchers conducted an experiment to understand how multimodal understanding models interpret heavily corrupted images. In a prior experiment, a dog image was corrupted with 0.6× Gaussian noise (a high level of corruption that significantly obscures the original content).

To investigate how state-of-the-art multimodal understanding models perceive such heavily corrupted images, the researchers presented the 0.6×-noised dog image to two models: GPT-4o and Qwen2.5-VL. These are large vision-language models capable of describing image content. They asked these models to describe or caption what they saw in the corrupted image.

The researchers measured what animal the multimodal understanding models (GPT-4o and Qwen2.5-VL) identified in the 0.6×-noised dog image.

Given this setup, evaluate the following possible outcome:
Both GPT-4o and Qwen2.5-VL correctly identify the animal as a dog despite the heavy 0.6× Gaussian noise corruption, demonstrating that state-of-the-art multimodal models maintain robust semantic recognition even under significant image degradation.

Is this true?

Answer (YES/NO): NO